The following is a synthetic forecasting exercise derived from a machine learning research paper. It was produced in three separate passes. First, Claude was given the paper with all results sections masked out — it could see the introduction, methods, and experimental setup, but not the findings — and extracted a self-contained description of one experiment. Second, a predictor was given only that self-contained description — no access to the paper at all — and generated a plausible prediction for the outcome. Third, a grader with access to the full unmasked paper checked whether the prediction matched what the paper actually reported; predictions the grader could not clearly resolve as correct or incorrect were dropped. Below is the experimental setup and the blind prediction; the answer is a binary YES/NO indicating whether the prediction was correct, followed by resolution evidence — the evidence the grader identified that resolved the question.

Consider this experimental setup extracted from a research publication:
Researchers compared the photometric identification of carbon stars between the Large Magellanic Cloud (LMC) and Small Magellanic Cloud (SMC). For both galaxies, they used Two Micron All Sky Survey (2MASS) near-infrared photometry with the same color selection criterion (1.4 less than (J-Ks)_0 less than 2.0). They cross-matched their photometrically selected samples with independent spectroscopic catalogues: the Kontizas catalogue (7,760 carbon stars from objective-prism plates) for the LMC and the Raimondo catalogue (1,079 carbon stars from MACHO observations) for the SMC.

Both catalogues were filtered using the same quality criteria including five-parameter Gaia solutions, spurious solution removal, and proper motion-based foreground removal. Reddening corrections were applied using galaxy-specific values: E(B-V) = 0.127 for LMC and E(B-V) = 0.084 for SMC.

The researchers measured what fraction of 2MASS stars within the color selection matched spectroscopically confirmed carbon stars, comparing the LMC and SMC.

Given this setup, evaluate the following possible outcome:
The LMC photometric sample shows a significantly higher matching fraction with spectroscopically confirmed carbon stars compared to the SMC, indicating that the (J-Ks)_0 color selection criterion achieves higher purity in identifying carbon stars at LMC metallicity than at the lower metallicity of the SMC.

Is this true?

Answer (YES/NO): NO